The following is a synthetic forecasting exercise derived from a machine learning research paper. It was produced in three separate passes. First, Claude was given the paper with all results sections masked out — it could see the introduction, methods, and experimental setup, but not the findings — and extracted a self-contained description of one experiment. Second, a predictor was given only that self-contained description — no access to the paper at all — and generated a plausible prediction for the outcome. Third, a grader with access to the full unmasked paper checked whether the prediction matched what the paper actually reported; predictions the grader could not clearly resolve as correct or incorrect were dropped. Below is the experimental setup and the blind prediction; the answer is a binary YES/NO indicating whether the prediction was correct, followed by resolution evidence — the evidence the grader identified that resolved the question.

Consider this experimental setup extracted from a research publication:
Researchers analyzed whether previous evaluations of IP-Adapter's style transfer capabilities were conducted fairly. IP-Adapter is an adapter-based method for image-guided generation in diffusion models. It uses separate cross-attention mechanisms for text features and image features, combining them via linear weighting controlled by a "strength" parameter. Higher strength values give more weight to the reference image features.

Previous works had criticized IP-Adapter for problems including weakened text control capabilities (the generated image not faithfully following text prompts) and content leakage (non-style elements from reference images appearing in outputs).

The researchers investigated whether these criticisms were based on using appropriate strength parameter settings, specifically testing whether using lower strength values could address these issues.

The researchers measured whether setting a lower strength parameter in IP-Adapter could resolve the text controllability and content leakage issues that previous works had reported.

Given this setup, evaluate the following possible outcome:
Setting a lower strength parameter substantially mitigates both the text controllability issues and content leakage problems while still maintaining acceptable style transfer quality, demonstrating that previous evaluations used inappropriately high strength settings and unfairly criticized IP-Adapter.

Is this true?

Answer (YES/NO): NO